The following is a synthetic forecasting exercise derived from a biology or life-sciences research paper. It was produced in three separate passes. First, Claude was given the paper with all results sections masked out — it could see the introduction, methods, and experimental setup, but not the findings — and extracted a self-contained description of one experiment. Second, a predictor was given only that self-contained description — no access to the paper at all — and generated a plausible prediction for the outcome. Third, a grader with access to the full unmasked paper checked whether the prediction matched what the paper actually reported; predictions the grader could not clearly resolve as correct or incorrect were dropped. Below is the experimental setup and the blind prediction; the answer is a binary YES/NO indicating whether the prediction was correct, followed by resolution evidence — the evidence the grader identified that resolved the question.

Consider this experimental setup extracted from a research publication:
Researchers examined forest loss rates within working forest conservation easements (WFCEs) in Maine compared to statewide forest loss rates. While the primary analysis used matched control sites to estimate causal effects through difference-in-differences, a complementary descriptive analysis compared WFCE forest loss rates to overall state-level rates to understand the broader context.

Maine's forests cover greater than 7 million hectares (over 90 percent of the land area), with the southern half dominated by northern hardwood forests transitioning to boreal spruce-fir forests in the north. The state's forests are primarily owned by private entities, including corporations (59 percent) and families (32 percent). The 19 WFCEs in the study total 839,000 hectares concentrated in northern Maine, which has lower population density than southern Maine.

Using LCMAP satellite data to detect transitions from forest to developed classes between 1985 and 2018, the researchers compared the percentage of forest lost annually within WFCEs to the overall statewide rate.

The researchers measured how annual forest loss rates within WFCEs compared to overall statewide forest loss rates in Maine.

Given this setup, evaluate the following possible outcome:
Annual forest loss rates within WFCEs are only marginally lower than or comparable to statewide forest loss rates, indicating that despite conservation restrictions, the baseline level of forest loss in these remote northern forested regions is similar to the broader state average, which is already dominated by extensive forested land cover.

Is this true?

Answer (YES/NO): NO